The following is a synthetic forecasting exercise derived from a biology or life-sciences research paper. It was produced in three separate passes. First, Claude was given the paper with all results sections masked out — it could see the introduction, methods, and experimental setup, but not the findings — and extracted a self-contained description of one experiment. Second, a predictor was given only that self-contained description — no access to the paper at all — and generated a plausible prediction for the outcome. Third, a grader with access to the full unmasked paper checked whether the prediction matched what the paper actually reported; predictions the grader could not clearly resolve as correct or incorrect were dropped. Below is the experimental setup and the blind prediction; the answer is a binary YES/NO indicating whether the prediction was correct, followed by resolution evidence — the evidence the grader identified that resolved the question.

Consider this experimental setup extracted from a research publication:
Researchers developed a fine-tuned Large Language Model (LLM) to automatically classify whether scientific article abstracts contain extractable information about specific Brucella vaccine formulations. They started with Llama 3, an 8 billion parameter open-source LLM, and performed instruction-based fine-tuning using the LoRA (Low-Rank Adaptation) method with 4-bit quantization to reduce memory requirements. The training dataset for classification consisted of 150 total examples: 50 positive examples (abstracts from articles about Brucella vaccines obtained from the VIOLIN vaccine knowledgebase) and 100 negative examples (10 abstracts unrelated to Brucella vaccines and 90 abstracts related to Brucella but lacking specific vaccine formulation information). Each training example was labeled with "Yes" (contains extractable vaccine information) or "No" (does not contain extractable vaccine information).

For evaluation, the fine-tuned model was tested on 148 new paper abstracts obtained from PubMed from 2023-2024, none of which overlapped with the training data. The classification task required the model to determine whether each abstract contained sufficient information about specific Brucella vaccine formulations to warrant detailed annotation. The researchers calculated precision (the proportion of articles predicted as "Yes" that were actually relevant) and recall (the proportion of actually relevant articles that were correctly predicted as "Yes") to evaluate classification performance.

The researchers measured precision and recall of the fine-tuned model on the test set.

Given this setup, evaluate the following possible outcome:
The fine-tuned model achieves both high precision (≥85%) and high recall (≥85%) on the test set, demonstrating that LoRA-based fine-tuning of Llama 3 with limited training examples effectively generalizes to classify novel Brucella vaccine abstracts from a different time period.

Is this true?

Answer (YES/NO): YES